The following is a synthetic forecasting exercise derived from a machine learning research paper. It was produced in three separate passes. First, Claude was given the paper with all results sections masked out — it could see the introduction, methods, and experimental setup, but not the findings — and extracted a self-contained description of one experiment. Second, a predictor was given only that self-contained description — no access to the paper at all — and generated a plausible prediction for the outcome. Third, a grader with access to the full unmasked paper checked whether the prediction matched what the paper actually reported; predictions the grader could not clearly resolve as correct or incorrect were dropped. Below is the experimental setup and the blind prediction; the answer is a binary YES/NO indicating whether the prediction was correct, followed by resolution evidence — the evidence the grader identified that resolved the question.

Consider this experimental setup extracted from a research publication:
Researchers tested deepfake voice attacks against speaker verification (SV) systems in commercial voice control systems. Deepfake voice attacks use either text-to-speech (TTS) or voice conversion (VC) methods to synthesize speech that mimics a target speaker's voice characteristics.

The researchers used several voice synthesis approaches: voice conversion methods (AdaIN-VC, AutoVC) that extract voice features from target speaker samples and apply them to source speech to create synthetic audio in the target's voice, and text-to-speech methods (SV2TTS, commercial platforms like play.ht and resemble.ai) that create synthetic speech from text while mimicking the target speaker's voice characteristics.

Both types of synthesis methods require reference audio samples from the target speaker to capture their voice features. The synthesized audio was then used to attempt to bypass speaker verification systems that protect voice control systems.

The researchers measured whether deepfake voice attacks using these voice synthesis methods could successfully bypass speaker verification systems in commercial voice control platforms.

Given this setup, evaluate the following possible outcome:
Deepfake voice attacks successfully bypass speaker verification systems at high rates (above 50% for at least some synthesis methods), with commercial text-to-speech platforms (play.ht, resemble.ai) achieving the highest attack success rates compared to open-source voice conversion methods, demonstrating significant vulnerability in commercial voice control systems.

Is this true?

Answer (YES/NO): NO